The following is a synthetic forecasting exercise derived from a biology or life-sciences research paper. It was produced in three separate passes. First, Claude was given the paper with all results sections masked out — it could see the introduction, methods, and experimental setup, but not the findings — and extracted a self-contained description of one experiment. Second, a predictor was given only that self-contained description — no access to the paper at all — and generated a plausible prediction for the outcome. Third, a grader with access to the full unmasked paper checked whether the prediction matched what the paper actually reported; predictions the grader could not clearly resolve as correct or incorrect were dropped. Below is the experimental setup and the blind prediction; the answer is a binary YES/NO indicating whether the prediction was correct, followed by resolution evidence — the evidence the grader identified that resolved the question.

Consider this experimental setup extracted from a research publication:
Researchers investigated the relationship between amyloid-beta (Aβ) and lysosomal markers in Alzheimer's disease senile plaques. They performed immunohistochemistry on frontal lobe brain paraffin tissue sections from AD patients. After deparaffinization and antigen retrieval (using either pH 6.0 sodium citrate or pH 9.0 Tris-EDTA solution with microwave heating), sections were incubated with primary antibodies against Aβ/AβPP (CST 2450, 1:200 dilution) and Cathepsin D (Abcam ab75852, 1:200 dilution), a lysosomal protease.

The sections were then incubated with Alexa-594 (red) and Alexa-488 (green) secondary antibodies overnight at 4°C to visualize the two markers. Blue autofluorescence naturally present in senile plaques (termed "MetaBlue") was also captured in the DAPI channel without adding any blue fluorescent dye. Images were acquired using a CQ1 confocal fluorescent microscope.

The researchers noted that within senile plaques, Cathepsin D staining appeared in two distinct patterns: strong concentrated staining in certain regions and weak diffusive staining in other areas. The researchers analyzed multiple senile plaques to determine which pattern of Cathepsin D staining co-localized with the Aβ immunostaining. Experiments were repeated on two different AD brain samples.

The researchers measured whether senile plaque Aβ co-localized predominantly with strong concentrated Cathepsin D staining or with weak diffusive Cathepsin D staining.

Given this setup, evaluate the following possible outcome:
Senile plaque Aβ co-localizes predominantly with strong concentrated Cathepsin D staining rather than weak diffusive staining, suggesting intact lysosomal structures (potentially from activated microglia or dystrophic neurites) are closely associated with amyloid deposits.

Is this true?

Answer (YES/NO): NO